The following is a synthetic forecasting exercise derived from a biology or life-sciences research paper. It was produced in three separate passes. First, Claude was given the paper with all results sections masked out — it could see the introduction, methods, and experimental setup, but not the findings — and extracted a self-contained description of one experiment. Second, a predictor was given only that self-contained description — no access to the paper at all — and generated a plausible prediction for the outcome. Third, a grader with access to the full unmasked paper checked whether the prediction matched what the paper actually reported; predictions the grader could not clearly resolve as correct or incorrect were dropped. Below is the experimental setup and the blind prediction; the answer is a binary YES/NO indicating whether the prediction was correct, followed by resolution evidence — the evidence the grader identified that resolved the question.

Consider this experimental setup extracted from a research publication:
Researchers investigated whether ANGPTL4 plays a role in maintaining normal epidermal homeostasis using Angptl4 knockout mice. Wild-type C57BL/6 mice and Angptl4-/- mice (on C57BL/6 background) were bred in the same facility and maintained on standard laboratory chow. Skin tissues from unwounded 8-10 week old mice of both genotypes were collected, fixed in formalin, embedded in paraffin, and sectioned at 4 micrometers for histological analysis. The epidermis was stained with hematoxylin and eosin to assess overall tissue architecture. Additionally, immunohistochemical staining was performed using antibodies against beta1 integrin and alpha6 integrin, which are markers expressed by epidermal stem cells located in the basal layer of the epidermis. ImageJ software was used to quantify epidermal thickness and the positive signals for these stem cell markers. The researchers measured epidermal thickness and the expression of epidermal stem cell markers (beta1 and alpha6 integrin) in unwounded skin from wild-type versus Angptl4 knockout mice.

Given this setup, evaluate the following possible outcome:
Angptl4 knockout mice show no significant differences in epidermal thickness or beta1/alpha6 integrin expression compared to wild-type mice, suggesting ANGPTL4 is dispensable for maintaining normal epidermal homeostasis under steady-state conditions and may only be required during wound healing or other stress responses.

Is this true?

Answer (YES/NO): YES